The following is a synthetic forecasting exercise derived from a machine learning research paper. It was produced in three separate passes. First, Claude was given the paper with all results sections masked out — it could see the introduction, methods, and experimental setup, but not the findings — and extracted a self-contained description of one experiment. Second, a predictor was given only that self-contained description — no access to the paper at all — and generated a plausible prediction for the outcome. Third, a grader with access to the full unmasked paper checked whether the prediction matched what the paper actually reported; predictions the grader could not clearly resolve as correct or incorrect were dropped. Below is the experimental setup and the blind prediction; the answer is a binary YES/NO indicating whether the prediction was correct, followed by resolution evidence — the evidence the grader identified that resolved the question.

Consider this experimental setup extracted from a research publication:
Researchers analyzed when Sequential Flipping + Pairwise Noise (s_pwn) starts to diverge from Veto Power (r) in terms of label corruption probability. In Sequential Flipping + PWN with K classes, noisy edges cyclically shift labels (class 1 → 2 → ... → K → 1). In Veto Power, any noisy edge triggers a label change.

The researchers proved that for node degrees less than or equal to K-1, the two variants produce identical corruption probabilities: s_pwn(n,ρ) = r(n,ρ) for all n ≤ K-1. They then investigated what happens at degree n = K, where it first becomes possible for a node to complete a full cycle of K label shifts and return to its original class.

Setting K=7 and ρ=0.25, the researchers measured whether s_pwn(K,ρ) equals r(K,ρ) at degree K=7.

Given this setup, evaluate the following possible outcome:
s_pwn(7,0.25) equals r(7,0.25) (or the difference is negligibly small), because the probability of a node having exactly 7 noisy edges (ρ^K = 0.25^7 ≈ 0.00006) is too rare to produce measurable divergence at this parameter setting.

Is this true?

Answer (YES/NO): NO